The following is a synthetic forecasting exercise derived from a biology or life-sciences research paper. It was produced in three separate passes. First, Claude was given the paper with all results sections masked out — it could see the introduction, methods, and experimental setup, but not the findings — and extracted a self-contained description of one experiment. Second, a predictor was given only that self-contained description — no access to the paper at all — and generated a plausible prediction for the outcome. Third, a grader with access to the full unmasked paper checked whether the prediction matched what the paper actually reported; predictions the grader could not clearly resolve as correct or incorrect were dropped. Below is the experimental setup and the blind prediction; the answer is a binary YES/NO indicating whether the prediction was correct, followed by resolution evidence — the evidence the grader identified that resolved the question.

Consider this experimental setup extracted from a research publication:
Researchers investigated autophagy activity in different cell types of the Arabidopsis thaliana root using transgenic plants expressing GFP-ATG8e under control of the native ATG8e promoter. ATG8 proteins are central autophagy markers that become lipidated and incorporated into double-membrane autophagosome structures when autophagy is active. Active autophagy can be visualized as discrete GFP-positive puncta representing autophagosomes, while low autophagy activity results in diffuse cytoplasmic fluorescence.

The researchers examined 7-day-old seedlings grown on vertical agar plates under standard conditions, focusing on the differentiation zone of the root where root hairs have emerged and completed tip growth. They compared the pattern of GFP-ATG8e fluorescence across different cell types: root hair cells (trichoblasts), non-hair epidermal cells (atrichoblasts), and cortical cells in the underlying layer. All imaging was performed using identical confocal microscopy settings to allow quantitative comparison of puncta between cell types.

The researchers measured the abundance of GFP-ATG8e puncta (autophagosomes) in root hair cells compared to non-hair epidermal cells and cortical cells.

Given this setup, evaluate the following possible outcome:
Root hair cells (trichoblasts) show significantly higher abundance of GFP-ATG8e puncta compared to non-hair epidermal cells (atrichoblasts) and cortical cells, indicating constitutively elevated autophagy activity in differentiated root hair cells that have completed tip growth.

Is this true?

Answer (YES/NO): YES